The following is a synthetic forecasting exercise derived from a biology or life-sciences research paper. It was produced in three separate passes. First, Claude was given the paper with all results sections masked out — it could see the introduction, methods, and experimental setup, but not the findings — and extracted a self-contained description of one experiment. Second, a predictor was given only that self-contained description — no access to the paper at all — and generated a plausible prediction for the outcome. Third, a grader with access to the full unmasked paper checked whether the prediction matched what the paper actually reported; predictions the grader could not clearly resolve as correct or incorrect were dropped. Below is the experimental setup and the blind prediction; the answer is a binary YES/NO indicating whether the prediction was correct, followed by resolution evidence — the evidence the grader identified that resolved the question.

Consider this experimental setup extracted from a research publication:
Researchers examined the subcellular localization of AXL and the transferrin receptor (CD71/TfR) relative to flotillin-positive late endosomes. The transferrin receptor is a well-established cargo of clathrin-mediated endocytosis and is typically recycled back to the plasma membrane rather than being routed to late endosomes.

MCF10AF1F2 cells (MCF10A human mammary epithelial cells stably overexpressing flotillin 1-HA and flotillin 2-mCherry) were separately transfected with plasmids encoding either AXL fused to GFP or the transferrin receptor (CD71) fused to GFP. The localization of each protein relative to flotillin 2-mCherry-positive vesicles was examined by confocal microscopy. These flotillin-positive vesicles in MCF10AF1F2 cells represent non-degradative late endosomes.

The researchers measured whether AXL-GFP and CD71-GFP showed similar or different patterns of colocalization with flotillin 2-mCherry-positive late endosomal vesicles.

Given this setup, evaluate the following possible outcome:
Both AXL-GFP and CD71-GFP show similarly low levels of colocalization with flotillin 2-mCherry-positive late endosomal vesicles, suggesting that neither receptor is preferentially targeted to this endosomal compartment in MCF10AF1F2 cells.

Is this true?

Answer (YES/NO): NO